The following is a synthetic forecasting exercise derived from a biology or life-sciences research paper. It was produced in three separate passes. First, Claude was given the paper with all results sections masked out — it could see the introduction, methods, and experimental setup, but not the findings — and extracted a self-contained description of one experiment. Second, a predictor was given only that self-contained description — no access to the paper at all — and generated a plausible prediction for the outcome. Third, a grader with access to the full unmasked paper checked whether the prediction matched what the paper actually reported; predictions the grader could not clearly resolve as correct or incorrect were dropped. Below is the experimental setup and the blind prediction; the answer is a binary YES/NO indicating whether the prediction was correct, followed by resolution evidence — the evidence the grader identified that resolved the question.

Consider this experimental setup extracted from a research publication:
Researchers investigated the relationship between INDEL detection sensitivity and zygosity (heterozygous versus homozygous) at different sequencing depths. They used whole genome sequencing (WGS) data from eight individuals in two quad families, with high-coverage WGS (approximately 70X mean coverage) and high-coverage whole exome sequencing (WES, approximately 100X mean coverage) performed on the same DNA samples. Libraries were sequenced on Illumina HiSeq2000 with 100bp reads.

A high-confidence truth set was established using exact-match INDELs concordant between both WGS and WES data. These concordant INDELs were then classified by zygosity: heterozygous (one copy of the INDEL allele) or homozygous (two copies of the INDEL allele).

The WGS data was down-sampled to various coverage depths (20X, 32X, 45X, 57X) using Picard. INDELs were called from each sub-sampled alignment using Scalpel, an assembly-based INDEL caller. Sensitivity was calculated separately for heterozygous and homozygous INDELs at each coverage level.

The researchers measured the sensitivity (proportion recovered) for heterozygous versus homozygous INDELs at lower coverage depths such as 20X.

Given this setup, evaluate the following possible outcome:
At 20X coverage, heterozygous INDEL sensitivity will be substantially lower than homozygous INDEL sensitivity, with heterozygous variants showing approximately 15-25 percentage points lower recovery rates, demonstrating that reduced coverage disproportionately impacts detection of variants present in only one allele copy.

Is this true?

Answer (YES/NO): YES